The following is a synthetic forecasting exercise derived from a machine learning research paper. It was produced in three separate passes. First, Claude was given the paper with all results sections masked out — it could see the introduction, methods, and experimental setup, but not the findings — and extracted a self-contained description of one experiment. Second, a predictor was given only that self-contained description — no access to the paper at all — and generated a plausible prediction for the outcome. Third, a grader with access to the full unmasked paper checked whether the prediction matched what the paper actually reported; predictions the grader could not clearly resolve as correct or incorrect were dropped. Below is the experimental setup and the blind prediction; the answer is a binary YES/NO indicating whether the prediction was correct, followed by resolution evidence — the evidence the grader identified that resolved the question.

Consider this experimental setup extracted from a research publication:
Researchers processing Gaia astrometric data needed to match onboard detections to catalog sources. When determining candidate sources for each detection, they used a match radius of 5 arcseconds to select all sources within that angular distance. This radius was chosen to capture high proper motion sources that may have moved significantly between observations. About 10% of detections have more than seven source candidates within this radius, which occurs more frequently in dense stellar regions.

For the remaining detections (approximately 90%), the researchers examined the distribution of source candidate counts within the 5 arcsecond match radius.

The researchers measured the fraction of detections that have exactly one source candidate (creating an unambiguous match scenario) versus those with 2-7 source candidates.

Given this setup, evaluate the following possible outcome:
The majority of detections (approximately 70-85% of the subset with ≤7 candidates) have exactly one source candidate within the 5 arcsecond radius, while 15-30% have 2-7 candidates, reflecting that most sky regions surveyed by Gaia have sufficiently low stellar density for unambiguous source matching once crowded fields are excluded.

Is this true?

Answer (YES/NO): NO